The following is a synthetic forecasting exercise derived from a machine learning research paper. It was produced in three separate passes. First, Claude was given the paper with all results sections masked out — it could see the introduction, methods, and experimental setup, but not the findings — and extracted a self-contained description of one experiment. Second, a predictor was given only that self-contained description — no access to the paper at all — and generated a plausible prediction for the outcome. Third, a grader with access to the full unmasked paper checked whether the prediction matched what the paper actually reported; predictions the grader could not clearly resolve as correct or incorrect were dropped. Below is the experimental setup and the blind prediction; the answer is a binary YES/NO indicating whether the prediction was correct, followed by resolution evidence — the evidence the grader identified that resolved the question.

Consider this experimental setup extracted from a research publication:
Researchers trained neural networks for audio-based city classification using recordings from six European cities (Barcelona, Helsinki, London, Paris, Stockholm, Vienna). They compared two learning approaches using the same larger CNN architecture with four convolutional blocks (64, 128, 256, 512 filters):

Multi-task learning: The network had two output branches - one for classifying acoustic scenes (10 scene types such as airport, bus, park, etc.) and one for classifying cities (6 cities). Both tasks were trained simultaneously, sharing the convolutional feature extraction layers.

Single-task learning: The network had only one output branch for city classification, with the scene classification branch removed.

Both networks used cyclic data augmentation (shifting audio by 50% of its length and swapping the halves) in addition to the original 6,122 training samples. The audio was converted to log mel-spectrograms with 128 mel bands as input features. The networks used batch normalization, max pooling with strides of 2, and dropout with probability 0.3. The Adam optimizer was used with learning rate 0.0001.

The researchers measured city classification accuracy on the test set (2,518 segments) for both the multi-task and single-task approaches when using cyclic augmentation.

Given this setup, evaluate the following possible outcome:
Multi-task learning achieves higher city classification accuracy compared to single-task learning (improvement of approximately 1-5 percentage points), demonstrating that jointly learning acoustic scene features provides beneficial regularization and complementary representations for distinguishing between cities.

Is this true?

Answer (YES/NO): YES